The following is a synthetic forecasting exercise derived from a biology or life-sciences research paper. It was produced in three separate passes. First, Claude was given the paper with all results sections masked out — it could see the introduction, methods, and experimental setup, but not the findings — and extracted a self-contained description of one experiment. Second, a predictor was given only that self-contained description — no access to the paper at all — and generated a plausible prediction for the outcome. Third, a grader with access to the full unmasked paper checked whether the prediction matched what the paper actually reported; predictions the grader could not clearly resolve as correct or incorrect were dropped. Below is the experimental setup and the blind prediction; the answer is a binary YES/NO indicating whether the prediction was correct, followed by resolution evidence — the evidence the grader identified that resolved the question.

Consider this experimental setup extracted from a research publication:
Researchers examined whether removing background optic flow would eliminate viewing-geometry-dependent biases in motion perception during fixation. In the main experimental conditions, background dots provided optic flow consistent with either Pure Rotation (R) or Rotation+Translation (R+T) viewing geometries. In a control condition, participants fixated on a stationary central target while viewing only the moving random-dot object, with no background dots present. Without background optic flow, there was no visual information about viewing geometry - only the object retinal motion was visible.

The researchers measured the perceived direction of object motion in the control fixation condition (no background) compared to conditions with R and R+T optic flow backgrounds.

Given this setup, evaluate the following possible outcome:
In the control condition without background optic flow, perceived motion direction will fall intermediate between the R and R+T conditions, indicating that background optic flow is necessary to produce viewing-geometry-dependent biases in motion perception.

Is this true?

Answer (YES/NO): NO